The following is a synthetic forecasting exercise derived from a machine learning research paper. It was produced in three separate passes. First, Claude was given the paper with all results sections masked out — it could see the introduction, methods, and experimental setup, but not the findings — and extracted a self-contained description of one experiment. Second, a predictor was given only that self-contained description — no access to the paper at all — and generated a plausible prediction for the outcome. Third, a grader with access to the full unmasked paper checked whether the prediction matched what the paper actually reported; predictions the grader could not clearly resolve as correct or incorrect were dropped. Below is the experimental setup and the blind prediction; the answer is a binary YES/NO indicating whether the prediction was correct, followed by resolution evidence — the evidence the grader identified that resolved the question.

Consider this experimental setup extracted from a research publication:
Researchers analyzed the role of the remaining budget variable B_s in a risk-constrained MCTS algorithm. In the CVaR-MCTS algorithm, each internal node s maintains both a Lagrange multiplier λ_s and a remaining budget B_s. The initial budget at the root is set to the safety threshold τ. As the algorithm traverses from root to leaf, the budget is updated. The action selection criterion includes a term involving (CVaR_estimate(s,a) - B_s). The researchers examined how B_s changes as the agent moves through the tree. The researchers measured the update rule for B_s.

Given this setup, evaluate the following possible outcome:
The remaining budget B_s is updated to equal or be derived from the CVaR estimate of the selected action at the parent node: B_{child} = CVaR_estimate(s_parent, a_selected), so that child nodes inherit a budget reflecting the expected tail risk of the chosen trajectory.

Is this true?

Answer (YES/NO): NO